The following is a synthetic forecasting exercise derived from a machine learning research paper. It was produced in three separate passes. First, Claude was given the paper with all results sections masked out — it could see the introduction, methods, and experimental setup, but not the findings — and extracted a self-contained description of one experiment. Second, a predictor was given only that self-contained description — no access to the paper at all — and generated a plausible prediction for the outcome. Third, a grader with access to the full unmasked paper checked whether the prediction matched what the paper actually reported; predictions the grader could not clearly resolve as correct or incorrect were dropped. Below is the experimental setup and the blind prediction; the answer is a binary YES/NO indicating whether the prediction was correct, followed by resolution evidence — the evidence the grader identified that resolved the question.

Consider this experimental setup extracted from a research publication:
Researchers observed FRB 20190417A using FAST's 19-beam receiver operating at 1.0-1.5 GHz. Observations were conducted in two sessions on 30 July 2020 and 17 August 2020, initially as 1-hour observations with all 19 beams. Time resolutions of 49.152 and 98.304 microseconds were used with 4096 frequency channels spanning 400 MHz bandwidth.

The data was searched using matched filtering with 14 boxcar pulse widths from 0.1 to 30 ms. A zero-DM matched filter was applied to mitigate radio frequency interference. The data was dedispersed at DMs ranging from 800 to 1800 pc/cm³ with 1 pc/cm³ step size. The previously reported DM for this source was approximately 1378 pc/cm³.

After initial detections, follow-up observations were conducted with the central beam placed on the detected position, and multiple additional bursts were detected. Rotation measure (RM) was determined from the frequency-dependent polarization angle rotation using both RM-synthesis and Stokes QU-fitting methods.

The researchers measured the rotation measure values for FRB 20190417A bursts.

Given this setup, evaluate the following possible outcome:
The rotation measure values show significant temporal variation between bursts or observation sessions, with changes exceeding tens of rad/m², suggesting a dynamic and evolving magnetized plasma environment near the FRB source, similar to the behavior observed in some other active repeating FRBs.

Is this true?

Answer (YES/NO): NO